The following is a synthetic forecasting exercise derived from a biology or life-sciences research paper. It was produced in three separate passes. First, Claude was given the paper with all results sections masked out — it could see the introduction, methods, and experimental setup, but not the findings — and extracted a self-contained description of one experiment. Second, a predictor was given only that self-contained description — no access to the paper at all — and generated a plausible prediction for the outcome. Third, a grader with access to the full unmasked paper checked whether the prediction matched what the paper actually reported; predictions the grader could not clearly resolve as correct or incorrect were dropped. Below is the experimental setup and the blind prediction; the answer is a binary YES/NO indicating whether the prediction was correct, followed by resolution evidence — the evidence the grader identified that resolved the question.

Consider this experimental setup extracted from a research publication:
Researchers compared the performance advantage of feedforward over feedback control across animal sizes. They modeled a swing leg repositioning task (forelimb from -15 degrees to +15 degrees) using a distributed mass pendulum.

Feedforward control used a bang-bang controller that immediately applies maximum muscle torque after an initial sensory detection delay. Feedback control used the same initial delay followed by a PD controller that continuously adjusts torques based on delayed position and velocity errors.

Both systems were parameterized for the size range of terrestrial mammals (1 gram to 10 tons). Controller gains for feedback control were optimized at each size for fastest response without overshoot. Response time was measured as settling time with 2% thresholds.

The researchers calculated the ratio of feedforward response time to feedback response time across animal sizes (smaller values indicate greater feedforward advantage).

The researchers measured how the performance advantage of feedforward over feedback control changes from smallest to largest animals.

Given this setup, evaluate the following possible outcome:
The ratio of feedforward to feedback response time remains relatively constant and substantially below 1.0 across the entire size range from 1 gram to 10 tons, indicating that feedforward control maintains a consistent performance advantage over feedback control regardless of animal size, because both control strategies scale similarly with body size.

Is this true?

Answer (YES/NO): NO